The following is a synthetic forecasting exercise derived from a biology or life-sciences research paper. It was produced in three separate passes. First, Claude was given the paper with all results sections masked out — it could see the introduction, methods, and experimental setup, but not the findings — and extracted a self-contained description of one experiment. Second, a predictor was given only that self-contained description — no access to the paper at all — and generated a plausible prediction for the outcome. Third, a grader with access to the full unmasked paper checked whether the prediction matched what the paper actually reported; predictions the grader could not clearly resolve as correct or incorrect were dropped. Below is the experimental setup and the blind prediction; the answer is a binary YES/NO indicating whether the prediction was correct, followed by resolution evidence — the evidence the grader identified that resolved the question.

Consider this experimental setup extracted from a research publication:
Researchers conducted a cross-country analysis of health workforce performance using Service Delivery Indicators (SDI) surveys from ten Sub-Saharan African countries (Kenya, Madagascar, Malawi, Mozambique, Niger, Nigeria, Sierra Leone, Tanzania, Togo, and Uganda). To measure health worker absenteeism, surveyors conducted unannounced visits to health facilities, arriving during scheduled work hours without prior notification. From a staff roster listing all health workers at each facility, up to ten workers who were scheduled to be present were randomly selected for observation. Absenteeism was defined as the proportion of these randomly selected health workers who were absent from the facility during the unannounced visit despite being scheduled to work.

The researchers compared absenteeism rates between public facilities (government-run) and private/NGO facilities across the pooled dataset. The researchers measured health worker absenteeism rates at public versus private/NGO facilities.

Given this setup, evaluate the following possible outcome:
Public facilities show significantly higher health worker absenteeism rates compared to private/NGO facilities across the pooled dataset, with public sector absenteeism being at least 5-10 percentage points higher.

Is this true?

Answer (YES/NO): YES